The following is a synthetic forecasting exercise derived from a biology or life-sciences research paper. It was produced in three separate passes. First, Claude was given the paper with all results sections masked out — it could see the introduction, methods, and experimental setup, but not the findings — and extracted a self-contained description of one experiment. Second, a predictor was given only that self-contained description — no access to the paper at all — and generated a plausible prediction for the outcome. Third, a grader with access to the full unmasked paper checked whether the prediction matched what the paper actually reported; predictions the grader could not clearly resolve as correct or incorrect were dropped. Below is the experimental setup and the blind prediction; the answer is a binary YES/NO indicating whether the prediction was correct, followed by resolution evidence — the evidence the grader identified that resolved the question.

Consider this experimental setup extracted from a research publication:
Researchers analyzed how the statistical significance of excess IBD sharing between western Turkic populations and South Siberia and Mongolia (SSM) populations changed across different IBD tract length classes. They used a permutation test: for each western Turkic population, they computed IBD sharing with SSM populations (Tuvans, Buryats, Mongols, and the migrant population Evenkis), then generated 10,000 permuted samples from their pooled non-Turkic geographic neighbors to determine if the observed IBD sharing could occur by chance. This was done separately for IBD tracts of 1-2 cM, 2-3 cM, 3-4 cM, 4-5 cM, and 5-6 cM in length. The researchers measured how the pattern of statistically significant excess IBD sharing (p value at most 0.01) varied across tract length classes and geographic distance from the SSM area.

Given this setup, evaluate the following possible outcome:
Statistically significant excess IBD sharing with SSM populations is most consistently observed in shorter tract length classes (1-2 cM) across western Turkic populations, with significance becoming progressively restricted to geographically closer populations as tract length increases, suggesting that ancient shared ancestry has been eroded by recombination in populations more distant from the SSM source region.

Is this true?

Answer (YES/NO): NO